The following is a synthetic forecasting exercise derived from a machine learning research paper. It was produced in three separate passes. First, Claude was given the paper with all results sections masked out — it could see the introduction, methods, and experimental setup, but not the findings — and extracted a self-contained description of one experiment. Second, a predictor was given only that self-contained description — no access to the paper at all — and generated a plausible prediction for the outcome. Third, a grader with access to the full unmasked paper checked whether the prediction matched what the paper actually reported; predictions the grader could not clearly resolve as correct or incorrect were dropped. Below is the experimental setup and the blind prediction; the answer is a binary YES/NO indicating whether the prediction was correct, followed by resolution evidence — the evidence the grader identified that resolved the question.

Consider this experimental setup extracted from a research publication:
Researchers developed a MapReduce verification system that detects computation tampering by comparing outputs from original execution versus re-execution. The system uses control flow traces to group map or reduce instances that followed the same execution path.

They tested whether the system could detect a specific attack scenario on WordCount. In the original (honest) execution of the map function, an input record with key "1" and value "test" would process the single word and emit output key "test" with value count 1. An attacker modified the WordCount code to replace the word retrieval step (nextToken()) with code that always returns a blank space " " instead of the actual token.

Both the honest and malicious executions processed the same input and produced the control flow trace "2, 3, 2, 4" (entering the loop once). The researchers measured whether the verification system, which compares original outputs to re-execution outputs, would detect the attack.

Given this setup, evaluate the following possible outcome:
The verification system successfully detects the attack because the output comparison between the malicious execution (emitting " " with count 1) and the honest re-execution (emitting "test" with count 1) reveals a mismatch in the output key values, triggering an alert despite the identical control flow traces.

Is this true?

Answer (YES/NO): YES